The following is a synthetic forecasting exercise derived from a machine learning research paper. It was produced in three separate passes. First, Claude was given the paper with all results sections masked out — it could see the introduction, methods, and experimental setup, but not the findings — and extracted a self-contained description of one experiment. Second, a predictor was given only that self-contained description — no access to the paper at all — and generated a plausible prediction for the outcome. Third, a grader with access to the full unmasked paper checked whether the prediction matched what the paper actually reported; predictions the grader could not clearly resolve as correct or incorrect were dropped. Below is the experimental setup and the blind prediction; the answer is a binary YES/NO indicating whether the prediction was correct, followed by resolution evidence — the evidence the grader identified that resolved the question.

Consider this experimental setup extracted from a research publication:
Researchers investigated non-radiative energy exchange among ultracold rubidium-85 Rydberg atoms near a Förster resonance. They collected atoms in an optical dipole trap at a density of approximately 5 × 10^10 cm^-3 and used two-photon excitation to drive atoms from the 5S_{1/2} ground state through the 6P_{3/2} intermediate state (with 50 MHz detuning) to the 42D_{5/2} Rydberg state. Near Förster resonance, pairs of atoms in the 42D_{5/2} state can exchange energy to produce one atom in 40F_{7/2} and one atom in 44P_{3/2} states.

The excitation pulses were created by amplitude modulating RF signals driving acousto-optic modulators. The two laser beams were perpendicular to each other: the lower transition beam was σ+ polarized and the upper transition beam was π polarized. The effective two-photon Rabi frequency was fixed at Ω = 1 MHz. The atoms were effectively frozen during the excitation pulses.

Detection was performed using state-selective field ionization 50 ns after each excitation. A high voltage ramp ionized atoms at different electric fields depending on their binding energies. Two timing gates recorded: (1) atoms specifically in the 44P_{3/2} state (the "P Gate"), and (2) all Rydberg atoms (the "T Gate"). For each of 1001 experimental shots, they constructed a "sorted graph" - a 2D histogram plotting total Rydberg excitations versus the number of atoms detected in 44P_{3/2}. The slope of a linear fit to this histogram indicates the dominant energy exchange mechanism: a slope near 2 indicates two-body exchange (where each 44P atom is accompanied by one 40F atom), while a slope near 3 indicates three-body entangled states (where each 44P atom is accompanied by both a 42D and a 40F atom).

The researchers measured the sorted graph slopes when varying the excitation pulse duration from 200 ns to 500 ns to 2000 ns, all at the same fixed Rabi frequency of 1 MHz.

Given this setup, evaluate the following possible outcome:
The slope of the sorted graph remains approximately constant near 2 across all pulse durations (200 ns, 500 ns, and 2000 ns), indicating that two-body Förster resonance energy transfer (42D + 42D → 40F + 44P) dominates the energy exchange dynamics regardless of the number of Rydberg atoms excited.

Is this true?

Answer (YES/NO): NO